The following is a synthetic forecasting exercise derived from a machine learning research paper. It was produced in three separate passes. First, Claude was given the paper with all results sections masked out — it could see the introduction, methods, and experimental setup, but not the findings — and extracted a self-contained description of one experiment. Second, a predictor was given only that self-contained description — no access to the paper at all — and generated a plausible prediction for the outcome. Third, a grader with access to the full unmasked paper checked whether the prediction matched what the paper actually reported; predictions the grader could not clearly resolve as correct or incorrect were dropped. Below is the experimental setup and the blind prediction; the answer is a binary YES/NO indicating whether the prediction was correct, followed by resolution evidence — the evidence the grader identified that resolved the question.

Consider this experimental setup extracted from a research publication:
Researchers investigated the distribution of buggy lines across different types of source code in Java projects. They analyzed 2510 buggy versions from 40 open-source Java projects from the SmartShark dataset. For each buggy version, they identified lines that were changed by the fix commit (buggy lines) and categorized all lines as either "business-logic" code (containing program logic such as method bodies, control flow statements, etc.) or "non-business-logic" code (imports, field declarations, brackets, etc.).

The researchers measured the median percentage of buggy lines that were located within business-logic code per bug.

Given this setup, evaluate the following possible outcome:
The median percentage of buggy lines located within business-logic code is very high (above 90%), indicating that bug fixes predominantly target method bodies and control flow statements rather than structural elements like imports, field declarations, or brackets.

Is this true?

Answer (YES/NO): NO